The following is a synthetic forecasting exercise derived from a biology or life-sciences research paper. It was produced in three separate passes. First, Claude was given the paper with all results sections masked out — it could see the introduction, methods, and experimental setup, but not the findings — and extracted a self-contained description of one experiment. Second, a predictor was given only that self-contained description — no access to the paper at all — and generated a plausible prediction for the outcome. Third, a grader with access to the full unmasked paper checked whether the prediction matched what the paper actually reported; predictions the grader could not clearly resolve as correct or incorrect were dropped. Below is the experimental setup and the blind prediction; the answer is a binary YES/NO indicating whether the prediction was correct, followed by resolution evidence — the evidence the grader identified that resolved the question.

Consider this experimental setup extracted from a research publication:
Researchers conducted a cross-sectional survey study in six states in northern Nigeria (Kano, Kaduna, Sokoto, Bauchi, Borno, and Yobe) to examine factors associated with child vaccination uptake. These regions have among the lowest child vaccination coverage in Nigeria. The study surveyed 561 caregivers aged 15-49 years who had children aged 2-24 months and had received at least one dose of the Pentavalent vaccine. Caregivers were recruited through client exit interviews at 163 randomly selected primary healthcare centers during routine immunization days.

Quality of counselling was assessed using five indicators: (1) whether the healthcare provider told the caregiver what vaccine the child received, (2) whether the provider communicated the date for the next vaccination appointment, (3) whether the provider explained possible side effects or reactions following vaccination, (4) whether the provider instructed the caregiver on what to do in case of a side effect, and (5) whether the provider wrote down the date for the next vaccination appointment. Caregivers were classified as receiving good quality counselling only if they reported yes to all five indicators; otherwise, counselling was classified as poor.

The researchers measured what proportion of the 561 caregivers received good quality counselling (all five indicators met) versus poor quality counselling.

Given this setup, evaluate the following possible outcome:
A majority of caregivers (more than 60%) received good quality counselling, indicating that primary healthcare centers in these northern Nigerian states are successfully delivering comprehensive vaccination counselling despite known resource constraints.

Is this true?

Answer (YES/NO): NO